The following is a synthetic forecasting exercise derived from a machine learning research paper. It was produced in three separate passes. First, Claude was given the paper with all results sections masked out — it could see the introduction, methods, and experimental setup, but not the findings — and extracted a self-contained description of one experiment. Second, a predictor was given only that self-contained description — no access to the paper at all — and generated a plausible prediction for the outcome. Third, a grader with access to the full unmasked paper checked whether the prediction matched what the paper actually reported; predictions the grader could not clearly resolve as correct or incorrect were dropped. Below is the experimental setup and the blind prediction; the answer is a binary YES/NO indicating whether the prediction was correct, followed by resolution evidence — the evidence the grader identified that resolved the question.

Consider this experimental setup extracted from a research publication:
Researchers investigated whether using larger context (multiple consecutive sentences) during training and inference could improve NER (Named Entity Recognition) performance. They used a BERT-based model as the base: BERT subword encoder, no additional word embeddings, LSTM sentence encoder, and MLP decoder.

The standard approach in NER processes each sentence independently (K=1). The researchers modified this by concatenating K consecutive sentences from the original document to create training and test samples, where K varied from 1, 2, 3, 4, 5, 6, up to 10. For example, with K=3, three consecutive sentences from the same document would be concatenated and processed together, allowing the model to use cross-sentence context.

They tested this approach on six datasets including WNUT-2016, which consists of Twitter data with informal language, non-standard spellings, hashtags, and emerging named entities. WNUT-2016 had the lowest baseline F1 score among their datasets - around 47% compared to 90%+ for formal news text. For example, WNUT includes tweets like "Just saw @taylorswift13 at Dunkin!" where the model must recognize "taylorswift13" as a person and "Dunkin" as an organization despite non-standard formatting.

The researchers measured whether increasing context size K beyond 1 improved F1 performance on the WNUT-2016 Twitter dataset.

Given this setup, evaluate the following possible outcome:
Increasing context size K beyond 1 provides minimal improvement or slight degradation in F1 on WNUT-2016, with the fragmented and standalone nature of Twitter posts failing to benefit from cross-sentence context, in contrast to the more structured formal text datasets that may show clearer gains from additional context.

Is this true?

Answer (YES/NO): YES